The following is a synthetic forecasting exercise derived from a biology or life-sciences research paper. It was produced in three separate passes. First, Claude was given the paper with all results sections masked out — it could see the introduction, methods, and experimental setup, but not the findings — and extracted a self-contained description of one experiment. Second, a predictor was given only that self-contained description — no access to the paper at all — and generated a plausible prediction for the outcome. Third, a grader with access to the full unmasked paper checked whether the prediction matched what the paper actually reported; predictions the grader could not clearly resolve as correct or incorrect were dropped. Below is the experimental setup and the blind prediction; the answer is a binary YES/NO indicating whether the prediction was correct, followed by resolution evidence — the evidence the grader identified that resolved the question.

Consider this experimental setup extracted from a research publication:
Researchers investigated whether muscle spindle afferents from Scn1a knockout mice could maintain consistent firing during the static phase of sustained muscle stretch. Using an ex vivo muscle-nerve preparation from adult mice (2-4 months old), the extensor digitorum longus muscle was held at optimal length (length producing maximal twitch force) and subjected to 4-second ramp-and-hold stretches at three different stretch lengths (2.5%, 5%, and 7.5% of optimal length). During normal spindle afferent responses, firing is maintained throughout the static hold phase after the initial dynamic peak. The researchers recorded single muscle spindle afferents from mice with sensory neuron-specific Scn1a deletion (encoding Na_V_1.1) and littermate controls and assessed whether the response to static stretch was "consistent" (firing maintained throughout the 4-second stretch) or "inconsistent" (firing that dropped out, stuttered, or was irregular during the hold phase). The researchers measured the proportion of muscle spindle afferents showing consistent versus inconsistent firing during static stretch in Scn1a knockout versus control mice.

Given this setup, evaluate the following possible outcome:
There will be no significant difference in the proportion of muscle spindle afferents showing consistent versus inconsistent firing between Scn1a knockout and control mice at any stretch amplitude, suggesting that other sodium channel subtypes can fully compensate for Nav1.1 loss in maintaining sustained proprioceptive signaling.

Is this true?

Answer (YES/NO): NO